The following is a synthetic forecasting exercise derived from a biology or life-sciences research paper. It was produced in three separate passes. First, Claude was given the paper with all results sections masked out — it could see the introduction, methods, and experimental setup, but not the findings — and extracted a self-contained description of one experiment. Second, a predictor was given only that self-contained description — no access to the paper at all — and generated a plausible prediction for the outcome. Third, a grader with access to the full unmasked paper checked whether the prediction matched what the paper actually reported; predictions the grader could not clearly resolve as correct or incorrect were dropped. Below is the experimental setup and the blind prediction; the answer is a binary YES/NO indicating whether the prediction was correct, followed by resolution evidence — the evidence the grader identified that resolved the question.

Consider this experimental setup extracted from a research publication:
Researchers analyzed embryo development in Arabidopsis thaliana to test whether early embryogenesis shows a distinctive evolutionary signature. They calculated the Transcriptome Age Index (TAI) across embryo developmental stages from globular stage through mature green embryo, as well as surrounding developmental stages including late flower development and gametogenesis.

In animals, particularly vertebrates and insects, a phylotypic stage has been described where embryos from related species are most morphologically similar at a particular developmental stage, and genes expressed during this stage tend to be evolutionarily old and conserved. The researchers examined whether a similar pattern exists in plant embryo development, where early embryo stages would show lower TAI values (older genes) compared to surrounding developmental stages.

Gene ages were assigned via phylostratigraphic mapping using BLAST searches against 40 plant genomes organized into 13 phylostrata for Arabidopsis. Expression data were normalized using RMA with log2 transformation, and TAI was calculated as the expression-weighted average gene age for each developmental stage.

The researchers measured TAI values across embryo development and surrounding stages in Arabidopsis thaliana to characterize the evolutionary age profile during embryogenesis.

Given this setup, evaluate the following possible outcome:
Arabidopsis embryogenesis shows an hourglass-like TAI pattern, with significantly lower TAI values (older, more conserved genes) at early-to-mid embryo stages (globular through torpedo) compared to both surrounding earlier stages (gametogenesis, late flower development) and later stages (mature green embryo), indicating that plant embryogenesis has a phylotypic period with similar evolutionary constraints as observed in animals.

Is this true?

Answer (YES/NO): YES